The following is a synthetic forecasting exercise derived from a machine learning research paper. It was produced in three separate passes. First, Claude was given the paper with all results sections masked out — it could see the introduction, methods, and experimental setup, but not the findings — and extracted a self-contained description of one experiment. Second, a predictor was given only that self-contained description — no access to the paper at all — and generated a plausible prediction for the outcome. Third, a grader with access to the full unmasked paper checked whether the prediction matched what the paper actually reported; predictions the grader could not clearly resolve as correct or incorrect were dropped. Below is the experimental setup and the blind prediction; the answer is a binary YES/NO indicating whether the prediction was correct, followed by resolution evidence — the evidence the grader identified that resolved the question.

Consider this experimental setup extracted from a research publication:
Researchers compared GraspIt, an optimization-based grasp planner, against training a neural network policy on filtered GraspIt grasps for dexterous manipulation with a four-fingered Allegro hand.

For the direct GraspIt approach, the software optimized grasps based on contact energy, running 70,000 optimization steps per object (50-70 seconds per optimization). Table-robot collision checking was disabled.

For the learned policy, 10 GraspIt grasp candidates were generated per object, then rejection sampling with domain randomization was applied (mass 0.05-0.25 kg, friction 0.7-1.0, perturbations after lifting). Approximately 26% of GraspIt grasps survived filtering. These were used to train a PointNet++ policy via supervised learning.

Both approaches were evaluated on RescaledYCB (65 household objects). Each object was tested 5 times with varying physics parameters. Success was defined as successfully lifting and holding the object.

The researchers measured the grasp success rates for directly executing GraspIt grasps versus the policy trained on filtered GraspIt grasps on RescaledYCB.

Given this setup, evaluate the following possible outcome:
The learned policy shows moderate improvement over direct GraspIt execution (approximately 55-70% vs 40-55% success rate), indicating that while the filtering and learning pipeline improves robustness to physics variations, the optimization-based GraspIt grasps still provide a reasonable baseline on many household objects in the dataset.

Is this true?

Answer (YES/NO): NO